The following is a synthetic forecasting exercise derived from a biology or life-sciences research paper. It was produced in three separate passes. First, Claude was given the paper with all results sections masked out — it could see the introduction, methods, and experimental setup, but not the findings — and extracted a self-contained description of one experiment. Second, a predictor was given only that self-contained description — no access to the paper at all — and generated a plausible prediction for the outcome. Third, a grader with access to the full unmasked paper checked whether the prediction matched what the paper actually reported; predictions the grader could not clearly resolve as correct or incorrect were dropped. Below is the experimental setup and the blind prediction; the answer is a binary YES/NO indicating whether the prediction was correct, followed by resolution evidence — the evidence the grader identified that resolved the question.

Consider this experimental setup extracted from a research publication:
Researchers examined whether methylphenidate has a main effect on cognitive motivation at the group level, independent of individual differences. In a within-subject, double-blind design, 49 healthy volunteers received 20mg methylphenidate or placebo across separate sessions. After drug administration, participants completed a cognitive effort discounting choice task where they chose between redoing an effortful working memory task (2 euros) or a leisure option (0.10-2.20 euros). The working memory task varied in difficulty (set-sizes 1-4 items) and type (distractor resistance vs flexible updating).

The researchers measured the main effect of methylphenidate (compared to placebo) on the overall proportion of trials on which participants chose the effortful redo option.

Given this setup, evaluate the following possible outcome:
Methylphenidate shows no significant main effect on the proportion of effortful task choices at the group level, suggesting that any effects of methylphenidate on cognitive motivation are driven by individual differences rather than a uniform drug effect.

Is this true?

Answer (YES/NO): NO